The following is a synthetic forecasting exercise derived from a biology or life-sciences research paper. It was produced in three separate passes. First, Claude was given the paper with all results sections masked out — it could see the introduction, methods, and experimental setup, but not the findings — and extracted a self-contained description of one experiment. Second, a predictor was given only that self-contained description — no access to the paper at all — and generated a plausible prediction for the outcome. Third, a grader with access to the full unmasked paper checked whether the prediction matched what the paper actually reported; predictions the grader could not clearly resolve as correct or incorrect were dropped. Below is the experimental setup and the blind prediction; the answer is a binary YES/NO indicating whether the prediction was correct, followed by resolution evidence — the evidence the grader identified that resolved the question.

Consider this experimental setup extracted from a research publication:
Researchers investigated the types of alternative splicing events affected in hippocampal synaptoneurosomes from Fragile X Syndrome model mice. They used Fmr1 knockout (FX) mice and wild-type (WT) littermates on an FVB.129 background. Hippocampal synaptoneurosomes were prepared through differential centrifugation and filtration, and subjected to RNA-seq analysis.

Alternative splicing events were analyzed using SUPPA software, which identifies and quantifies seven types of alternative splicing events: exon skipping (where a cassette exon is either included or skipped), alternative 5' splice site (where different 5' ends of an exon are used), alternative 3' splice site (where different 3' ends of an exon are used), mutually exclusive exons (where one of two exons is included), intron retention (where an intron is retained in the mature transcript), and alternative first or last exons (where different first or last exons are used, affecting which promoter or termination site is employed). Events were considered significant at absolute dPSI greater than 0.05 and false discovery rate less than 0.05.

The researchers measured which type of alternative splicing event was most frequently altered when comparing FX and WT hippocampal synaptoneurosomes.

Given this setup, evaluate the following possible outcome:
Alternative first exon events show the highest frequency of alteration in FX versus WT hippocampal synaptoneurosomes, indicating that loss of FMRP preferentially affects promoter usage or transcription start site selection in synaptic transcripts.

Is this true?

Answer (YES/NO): NO